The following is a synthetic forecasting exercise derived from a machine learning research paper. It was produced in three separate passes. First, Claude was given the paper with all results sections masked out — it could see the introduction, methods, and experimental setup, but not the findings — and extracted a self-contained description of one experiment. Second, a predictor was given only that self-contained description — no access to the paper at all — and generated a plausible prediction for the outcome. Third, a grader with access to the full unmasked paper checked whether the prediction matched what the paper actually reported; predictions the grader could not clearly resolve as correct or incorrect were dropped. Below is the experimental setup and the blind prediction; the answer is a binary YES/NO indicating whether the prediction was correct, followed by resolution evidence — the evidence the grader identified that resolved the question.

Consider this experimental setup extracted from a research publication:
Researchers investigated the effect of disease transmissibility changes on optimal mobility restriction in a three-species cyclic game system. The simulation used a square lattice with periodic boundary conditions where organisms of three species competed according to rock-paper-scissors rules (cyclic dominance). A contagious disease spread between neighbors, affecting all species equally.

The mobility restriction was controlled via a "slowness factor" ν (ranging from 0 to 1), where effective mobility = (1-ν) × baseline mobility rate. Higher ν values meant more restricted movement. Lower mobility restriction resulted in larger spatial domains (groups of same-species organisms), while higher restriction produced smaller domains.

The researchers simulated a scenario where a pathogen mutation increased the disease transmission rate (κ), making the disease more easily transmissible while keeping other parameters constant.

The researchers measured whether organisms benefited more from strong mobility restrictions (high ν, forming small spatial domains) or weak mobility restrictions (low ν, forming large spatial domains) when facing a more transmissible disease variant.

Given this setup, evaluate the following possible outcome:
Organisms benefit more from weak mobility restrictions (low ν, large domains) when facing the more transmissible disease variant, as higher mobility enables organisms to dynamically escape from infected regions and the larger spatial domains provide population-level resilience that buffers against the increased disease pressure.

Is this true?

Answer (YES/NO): YES